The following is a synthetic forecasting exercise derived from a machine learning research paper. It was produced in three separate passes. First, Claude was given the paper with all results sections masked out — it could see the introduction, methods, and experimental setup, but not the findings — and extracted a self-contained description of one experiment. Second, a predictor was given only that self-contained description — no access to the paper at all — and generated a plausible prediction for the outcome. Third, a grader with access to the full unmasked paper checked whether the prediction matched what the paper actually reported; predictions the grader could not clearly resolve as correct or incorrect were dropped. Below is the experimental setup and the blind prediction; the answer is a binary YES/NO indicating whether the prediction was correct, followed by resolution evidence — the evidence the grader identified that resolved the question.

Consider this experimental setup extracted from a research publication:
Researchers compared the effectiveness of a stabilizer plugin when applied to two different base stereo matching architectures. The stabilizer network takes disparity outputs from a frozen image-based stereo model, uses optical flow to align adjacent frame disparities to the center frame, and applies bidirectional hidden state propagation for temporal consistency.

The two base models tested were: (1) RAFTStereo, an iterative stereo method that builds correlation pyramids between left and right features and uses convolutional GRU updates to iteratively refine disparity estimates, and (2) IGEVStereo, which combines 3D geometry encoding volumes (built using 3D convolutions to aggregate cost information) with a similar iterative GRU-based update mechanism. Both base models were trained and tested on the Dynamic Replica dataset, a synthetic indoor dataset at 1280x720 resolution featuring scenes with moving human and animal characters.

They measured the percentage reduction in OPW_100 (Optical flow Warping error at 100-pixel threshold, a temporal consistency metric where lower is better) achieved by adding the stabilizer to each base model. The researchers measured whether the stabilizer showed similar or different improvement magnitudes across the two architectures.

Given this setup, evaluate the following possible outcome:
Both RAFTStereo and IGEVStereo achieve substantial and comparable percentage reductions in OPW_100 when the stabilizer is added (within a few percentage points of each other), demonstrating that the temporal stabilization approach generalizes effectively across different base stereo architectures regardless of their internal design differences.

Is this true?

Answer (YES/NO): YES